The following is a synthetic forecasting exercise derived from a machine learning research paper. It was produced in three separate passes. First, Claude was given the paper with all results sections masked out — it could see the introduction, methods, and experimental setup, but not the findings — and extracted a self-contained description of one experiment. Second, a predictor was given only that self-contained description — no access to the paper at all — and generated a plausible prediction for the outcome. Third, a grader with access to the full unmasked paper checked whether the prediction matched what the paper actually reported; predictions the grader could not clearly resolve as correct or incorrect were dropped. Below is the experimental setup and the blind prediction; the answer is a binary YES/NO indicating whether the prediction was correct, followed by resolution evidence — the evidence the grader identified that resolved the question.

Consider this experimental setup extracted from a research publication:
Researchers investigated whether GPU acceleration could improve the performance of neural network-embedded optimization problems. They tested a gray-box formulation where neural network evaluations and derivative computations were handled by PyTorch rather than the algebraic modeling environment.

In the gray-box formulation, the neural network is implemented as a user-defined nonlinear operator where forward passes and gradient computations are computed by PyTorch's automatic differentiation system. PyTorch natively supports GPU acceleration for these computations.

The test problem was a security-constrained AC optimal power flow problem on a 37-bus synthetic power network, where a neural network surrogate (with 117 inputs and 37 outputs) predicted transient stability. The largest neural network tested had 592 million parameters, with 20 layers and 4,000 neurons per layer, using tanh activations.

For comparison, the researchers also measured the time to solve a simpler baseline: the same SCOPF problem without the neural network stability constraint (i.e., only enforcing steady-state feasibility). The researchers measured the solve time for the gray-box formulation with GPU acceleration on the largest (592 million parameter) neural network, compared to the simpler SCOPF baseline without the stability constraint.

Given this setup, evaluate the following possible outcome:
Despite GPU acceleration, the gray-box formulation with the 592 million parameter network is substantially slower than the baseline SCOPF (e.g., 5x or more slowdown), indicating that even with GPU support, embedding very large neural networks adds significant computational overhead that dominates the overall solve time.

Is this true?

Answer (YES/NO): NO